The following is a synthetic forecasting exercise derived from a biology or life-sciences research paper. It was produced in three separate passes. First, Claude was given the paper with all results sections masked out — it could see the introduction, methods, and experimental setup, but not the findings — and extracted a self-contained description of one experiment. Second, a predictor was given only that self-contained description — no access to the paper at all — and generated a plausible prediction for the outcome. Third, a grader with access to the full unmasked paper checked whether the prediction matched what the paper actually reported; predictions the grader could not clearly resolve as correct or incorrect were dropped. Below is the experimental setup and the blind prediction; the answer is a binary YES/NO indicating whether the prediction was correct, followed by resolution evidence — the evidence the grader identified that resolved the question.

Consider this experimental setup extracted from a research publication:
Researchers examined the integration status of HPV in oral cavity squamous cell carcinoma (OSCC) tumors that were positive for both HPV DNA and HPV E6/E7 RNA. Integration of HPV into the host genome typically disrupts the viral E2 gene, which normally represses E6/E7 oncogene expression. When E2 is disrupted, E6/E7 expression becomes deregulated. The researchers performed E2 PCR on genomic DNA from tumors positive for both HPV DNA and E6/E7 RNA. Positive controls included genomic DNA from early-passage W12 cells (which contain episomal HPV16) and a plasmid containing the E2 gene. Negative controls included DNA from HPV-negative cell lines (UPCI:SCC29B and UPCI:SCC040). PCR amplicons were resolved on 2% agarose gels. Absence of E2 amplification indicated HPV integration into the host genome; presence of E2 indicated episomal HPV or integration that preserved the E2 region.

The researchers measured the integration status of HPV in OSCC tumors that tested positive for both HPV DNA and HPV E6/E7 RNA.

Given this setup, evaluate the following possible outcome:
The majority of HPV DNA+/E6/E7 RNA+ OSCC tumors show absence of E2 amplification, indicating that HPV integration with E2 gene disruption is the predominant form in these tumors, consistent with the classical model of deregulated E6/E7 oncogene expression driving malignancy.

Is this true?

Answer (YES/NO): YES